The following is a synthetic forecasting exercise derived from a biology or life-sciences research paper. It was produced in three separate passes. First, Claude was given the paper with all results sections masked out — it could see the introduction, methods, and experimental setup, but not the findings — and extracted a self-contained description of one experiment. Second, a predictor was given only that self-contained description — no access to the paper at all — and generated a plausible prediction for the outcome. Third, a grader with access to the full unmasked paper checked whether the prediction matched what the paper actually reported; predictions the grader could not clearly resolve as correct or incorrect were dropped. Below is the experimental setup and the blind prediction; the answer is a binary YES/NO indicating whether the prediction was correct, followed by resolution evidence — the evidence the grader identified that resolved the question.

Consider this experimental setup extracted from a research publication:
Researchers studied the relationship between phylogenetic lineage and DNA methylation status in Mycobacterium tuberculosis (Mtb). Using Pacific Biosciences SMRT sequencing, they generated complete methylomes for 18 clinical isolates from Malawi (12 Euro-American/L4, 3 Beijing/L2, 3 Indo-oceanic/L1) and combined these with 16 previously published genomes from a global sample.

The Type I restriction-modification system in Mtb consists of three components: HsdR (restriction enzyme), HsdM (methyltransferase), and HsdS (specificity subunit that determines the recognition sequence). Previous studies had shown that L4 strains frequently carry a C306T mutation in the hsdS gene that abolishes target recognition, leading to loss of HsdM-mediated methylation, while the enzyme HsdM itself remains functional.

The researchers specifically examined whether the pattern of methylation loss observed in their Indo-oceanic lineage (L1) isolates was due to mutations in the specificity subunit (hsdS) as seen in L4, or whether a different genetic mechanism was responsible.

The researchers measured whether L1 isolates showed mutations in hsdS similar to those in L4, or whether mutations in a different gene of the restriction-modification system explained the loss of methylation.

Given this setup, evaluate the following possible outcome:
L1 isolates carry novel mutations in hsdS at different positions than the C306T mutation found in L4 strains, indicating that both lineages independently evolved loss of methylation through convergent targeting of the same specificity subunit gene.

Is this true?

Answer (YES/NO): NO